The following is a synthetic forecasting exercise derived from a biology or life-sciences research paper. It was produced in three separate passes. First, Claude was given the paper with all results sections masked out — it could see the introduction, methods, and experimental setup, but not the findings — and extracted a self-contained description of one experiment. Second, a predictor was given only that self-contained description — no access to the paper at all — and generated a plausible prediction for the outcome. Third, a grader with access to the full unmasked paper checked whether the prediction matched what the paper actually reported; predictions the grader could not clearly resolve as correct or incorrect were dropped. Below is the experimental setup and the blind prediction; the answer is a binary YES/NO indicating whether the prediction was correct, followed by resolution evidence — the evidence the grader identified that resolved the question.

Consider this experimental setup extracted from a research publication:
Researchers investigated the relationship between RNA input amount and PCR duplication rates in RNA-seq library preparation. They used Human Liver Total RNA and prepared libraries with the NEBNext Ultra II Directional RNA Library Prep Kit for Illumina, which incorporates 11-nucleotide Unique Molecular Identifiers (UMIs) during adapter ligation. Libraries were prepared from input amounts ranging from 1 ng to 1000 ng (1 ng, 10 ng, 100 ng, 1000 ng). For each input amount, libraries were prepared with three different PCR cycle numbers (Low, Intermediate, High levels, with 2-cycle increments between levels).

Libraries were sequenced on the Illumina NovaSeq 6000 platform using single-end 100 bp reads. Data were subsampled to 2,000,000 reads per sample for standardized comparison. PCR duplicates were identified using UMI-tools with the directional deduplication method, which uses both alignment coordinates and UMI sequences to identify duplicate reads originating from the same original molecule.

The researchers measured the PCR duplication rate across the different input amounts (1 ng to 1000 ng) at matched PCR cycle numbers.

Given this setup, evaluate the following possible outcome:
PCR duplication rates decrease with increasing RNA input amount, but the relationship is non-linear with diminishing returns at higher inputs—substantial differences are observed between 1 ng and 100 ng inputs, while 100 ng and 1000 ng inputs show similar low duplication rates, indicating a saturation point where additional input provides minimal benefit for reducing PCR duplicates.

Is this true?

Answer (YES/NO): NO